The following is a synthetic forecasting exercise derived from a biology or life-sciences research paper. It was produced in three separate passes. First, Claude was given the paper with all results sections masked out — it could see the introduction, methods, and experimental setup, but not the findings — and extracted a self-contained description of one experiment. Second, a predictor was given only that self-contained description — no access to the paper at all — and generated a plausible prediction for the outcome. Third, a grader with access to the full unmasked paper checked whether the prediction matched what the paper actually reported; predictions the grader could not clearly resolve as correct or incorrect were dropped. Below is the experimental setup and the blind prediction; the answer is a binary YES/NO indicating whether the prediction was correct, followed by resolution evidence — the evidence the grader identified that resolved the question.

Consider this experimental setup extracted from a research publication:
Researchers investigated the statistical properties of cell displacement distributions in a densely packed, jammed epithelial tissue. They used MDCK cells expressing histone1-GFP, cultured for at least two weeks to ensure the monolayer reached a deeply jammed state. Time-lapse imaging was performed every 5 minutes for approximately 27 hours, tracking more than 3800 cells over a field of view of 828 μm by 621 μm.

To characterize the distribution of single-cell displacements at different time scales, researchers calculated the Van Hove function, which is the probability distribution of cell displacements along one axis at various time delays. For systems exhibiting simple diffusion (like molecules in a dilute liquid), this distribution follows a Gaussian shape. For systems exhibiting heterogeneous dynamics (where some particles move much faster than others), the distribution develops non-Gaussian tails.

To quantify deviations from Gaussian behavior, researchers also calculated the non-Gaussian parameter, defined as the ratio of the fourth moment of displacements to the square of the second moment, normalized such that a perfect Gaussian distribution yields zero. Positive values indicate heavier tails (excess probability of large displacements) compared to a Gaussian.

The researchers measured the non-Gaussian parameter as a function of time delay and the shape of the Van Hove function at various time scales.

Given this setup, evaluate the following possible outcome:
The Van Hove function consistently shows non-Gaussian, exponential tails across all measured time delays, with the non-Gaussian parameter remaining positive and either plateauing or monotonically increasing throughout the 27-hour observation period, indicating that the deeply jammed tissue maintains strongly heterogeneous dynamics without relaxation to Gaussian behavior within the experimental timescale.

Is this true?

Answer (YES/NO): NO